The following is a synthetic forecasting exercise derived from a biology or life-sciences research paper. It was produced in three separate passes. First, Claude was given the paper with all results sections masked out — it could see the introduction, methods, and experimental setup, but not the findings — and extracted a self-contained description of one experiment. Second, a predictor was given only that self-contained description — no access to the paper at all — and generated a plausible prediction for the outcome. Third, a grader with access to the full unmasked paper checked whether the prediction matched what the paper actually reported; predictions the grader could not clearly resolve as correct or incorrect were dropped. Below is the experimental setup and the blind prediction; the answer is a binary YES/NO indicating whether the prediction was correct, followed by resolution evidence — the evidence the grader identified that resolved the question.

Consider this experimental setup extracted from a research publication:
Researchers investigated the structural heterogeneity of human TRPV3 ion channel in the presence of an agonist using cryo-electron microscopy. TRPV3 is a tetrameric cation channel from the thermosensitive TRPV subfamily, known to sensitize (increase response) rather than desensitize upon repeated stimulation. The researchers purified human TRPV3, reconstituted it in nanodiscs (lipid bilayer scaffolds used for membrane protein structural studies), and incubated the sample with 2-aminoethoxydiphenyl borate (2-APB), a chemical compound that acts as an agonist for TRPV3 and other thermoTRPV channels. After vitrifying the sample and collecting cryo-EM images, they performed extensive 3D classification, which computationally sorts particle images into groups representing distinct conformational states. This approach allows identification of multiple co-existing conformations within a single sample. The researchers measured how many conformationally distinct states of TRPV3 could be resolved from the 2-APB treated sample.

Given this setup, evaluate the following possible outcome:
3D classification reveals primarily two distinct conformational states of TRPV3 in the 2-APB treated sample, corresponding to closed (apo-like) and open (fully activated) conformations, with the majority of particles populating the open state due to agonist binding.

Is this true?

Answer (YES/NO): NO